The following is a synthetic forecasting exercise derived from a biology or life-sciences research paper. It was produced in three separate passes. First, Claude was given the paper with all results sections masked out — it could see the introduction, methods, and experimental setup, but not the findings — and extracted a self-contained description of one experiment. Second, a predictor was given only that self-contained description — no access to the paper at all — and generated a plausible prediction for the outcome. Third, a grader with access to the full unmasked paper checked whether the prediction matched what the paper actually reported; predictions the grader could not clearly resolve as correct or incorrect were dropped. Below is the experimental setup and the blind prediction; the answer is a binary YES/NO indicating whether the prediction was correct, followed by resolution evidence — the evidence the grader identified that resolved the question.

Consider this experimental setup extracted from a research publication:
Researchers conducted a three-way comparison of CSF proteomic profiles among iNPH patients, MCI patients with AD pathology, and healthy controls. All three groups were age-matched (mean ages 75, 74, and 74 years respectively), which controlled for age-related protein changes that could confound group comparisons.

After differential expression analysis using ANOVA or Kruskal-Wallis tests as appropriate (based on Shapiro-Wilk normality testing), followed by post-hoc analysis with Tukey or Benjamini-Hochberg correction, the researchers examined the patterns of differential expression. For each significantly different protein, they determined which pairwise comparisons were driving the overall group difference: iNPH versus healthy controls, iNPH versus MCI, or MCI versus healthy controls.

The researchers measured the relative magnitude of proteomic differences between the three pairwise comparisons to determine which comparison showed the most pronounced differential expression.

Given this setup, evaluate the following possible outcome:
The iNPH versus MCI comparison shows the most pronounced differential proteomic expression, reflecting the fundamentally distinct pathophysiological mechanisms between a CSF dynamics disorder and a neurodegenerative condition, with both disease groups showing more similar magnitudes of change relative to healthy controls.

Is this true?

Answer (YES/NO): YES